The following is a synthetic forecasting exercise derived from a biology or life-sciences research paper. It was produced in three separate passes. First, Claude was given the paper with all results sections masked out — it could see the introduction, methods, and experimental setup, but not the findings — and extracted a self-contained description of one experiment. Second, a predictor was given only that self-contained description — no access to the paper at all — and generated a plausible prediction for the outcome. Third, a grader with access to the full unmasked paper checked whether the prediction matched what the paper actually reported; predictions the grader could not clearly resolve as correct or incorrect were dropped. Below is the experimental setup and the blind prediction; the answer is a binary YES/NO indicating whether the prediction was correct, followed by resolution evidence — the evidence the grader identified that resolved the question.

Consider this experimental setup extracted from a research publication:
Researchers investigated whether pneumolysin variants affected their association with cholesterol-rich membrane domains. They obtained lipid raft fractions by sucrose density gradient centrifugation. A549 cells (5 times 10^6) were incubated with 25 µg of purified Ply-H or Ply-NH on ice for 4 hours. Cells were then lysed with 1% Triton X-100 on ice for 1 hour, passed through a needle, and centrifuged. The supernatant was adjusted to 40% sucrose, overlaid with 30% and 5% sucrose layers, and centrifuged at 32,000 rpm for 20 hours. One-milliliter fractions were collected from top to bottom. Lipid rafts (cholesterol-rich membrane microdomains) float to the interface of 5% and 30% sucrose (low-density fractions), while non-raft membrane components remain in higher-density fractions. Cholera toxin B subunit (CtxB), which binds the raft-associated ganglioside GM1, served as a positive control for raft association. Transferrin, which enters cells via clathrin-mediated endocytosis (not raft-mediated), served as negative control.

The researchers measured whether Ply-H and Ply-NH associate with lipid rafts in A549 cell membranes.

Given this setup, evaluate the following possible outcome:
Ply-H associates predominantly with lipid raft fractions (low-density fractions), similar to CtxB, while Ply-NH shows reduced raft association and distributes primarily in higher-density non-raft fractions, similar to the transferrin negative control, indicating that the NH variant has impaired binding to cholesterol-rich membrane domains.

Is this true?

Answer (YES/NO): NO